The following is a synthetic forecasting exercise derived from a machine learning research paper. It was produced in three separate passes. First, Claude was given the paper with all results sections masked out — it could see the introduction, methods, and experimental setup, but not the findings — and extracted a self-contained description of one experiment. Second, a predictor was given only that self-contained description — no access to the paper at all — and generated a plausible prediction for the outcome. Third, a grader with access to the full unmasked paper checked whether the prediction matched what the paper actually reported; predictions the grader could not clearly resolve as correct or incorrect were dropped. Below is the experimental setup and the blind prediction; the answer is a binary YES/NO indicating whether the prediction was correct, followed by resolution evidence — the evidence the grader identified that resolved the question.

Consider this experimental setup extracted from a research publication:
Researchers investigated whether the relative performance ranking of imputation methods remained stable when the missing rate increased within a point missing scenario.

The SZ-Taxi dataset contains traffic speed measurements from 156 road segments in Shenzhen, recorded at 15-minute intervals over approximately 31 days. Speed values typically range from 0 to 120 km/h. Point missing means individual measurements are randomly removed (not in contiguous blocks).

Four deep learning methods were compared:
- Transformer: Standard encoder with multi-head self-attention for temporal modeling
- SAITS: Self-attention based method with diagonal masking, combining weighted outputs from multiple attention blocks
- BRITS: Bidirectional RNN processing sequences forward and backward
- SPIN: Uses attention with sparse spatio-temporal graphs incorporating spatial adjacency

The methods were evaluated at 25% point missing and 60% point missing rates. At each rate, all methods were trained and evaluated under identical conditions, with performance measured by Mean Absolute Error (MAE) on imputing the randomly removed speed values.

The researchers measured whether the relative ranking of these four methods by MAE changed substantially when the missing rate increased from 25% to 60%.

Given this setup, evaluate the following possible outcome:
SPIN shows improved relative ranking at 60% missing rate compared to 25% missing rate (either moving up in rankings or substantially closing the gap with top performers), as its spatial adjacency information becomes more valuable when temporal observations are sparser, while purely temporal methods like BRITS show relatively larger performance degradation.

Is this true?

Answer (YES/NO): NO